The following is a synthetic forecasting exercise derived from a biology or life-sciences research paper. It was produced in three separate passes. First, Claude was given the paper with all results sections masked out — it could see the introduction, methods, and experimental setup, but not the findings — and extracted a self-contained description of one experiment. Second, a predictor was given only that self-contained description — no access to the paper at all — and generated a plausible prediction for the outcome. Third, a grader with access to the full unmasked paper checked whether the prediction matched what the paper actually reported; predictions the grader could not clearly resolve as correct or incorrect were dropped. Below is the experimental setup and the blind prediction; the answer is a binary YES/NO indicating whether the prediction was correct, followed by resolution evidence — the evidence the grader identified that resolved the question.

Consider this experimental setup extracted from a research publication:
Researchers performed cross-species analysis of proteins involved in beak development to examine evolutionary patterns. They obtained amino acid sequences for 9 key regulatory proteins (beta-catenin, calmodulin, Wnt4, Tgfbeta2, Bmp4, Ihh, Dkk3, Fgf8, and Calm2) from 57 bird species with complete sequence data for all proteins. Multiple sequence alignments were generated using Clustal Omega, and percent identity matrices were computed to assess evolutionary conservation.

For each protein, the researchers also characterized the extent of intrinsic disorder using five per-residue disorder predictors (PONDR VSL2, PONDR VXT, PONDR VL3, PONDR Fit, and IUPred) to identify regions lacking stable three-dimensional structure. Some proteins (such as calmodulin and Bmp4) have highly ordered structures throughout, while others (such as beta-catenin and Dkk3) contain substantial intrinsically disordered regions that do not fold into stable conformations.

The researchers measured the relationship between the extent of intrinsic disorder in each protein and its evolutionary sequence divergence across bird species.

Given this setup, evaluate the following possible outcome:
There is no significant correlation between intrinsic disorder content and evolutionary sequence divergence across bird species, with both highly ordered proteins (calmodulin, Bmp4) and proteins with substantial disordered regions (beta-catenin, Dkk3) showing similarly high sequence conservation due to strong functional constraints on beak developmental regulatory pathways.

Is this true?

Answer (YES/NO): NO